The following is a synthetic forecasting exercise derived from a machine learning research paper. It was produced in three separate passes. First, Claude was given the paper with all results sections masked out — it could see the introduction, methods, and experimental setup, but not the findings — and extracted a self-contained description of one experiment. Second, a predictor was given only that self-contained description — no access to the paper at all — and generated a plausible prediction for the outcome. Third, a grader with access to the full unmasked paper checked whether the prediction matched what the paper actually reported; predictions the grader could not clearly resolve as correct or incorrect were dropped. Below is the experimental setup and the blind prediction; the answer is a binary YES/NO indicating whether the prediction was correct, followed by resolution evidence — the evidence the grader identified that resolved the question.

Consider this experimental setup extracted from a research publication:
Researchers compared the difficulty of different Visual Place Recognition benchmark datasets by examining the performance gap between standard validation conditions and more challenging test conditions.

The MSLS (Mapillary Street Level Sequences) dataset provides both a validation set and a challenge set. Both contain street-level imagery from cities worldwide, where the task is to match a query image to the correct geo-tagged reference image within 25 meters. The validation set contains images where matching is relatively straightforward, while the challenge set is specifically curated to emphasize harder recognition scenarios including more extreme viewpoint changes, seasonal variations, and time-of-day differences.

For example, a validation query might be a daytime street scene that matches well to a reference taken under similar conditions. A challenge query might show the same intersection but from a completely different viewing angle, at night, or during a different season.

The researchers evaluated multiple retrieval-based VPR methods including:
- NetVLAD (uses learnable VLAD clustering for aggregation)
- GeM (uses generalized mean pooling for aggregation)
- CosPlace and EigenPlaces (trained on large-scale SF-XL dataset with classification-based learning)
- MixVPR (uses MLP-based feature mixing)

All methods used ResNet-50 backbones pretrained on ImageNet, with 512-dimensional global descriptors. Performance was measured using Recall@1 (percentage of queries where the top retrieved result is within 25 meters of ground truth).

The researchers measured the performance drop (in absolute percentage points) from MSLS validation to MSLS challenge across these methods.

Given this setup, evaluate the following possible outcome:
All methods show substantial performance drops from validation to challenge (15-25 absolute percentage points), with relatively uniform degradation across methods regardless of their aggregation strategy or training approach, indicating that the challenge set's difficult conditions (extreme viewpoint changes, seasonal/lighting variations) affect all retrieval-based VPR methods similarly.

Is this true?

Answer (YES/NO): YES